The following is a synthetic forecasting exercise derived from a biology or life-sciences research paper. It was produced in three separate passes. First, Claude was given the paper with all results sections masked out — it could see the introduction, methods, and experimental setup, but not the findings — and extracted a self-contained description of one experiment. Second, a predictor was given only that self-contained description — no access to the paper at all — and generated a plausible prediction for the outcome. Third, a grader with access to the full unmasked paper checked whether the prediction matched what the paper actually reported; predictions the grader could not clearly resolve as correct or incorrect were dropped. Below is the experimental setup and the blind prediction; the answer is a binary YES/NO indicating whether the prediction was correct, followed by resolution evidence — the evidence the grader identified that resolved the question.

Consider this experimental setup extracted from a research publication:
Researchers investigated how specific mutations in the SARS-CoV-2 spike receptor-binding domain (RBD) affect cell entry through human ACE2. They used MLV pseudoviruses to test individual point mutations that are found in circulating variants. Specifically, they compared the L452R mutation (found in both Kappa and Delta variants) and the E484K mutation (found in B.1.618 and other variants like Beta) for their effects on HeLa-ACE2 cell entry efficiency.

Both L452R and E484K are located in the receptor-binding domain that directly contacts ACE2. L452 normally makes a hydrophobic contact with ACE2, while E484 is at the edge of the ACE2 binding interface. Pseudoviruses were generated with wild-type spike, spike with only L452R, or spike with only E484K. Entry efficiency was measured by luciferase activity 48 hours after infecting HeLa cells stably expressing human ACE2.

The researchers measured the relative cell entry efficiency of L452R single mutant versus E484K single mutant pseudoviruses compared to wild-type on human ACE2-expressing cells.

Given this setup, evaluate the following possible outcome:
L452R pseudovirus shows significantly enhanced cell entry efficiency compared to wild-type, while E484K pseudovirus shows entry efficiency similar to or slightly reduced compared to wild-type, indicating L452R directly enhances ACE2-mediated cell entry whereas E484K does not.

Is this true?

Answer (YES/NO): NO